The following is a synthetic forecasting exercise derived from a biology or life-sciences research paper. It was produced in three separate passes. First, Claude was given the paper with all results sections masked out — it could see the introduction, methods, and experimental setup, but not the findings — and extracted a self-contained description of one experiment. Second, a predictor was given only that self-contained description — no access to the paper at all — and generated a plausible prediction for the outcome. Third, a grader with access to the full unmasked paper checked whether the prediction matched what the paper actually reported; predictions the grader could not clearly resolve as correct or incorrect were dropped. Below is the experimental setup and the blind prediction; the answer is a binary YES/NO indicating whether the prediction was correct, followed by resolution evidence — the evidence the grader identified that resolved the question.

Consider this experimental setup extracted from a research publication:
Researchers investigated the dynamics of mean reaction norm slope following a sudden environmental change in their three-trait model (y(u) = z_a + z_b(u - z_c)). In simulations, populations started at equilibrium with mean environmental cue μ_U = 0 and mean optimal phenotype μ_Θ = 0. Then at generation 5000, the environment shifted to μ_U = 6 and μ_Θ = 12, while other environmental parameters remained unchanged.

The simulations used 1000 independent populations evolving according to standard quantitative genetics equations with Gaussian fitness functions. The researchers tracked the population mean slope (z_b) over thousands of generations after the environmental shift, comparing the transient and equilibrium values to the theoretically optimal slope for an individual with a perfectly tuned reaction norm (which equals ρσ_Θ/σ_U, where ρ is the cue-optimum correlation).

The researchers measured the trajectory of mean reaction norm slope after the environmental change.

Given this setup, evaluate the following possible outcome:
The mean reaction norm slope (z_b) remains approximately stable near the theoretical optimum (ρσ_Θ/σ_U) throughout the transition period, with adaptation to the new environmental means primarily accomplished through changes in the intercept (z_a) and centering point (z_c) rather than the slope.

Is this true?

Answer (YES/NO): NO